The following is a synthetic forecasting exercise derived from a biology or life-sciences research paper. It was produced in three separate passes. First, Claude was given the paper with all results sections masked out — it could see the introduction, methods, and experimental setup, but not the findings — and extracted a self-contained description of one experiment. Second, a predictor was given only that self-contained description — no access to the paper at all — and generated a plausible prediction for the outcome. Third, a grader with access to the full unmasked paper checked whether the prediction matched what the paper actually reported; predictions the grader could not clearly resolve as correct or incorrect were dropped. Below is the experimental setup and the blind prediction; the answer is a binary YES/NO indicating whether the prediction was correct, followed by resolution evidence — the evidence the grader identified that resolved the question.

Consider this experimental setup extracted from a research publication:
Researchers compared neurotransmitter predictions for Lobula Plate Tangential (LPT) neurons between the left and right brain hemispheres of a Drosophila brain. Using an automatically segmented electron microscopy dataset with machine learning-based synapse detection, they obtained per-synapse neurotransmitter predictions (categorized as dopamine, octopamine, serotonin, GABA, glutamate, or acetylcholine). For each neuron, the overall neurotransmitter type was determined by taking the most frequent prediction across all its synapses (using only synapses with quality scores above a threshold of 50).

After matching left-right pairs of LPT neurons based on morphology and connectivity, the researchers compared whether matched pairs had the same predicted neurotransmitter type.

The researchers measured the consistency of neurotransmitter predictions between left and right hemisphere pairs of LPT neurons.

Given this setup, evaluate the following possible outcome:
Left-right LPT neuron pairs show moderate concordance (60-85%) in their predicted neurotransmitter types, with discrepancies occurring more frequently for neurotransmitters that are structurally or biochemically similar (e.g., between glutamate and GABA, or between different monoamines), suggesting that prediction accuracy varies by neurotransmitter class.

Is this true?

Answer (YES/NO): NO